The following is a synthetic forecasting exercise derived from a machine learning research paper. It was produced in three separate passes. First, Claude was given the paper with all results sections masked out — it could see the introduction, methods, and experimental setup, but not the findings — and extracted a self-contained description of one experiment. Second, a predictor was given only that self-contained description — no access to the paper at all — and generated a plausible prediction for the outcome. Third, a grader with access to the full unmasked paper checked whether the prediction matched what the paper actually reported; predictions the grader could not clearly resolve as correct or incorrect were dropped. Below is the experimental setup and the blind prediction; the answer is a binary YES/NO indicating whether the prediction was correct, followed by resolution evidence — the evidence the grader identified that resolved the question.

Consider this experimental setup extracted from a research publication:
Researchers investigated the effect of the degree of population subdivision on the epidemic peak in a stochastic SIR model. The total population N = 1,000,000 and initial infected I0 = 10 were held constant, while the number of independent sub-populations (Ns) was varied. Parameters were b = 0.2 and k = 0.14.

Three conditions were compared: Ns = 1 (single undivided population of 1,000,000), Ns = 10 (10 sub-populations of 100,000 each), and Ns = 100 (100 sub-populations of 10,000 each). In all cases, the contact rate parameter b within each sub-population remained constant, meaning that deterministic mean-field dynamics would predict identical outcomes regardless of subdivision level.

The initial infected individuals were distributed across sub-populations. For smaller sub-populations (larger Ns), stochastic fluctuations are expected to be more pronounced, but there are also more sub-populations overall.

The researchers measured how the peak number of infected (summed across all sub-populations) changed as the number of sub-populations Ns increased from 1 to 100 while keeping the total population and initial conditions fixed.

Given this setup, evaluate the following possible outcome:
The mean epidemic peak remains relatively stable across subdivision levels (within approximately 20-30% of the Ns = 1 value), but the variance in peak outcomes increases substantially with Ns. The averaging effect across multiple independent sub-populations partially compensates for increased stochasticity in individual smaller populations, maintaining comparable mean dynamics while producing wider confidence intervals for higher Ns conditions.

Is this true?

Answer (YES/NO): NO